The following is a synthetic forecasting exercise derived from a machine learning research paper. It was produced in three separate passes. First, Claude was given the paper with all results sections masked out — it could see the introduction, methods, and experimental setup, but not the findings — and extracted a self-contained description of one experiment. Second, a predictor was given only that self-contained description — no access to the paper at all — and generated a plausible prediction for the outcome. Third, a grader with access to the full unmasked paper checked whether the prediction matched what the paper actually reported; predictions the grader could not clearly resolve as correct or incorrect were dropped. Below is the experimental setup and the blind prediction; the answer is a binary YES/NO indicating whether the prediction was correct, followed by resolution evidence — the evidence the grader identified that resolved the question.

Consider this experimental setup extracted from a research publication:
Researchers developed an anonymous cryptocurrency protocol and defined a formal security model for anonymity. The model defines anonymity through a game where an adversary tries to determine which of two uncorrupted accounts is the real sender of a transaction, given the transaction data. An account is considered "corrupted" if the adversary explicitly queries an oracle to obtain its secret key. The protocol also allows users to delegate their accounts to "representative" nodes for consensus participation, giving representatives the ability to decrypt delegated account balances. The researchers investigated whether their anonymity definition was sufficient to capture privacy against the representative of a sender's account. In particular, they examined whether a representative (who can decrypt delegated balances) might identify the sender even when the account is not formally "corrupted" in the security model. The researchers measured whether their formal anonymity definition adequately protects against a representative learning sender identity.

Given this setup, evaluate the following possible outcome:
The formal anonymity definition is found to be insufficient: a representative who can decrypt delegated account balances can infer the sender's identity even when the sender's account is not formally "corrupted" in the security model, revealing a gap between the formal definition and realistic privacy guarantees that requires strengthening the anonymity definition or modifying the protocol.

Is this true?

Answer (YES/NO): YES